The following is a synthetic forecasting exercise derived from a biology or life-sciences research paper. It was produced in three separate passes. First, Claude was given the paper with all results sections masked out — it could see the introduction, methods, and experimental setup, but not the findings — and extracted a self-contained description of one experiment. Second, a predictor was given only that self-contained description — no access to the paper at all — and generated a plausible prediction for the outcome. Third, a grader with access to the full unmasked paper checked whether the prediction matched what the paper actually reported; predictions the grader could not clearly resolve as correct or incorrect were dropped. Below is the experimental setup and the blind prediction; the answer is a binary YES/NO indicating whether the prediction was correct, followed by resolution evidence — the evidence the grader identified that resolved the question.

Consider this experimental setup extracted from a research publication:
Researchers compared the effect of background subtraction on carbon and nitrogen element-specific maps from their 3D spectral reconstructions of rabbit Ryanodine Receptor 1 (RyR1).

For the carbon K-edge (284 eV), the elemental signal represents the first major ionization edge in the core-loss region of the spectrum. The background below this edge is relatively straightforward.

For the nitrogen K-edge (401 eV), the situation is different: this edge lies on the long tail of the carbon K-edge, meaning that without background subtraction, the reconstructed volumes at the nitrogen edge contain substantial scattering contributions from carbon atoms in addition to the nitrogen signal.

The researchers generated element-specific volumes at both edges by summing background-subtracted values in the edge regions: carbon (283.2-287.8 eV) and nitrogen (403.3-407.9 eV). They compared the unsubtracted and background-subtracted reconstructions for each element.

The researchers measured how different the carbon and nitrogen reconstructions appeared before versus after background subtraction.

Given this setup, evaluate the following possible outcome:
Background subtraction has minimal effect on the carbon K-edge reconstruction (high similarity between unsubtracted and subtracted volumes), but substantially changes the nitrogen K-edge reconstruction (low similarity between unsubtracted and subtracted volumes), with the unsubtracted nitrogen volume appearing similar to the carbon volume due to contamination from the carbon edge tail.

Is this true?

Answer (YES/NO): YES